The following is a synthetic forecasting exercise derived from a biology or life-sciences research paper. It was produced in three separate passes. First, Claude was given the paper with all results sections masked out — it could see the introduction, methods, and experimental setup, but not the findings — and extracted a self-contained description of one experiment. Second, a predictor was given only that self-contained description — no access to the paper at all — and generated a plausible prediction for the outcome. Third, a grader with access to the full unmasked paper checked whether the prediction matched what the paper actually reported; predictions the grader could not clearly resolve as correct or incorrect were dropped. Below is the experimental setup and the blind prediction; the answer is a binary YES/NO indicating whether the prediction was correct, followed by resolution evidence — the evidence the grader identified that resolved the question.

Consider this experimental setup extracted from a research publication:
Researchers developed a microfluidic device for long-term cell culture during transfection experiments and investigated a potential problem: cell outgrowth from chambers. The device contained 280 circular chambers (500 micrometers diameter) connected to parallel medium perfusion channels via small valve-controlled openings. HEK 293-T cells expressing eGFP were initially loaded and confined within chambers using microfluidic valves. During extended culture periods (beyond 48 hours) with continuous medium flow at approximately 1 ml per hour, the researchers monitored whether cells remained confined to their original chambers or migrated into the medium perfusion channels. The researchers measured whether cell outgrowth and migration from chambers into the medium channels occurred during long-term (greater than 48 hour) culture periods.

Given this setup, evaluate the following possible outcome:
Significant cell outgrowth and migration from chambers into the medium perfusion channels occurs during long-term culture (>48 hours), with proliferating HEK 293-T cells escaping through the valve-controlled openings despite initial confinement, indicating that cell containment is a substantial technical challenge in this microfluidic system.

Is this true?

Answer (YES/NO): YES